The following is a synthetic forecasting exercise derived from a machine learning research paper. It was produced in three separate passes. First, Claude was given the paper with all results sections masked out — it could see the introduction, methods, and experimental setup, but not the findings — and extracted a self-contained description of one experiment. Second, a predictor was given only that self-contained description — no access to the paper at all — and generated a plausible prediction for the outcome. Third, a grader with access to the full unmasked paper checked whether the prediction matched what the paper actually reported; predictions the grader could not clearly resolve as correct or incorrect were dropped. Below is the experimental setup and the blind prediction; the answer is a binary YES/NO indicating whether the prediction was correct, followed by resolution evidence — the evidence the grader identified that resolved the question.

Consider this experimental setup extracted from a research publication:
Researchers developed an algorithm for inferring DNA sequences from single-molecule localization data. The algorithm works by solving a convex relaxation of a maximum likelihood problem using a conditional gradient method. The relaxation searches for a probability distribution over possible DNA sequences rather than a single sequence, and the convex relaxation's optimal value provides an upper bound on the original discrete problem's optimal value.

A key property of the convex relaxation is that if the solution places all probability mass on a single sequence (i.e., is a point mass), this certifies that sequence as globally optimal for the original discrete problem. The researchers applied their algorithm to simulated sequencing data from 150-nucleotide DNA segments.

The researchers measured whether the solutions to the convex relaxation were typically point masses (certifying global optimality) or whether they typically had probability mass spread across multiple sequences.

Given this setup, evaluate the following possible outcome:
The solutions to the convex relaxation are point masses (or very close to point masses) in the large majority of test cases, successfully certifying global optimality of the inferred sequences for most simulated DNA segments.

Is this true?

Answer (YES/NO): NO